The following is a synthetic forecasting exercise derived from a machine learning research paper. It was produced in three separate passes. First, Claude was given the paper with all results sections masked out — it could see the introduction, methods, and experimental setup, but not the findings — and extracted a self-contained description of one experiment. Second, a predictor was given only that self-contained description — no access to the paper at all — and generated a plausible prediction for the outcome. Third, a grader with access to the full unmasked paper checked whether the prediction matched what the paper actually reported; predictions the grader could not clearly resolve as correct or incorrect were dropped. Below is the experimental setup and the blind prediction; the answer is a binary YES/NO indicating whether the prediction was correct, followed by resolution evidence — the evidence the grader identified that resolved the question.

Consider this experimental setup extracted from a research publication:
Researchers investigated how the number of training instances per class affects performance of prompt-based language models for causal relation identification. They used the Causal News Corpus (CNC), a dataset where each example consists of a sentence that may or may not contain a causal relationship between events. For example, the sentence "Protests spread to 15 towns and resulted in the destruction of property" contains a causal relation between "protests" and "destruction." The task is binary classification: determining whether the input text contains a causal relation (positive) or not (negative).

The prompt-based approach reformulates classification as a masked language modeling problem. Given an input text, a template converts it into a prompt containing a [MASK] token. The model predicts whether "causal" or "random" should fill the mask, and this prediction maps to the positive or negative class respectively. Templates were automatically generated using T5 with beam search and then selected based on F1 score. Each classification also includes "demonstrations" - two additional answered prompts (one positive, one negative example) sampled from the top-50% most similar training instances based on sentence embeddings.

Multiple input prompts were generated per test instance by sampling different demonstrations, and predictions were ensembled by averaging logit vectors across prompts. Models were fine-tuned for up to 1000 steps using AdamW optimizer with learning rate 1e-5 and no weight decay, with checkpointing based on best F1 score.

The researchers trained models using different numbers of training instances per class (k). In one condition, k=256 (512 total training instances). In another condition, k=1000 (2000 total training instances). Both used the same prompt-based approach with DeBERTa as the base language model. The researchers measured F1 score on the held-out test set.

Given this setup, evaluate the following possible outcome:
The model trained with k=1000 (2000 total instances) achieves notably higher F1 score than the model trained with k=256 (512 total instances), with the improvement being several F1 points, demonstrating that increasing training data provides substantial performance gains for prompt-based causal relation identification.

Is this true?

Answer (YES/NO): NO